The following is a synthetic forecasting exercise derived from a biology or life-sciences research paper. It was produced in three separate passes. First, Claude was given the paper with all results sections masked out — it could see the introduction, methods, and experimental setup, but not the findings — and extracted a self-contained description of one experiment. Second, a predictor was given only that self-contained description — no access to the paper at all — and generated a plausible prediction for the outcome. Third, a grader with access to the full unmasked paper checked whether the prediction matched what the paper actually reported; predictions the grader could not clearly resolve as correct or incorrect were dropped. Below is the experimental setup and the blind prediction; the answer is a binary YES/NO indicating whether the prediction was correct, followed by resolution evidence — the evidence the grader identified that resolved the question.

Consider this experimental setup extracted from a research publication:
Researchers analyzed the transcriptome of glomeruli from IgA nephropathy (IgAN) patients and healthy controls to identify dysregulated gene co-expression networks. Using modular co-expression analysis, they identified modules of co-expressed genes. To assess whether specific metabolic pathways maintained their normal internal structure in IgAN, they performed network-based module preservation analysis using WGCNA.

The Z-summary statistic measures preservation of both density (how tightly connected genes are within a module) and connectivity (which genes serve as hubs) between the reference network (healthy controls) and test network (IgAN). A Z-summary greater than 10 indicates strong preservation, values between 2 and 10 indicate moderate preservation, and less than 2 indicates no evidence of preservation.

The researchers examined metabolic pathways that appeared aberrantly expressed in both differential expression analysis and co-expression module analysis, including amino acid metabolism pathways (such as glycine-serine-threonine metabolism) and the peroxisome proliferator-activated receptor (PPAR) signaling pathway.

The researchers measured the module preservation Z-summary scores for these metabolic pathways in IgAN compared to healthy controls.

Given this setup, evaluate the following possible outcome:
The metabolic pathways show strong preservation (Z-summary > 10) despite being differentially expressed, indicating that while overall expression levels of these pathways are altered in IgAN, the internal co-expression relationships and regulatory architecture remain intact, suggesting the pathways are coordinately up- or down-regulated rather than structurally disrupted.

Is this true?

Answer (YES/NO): NO